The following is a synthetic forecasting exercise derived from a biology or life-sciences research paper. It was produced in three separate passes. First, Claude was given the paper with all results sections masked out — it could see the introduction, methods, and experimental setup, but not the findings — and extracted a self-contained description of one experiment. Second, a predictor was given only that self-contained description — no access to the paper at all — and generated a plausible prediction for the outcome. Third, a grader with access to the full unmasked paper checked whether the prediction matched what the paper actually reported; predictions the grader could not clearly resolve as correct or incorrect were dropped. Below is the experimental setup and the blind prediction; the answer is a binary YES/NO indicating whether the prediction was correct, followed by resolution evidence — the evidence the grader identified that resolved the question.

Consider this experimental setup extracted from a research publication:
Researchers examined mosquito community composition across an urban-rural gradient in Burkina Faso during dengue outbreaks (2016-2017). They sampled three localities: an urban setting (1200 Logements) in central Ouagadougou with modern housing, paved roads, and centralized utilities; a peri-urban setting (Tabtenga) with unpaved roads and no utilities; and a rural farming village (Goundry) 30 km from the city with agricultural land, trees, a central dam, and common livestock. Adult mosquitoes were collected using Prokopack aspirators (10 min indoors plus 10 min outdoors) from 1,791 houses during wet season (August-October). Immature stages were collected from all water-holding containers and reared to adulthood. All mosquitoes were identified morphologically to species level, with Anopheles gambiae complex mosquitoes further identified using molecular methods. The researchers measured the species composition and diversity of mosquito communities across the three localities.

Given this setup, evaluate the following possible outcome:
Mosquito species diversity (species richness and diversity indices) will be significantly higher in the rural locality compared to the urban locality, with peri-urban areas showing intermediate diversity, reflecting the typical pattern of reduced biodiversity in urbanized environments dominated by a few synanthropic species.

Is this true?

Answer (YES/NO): NO